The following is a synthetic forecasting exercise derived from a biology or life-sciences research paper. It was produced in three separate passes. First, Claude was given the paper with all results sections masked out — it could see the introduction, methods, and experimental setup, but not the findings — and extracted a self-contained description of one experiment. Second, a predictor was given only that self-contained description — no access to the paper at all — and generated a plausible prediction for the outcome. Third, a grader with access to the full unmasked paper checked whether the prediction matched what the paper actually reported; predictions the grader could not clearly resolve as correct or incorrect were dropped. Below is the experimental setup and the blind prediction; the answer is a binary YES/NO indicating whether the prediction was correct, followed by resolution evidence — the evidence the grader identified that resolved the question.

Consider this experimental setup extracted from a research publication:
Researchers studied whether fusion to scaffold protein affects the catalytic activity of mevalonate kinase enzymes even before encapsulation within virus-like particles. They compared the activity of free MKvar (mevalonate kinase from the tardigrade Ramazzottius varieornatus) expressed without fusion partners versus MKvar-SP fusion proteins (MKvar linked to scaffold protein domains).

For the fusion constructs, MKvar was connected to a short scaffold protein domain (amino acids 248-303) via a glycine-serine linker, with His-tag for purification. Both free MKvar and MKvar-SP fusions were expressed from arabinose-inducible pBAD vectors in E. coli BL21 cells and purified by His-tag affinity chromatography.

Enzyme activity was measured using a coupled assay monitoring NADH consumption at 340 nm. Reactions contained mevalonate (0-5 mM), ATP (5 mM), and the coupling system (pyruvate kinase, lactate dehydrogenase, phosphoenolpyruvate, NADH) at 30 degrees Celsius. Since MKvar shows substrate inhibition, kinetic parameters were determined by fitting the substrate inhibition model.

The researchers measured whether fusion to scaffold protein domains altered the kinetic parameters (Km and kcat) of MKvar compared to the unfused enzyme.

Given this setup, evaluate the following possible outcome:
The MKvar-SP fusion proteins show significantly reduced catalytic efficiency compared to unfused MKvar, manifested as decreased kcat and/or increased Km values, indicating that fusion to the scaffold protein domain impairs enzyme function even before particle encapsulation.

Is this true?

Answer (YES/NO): YES